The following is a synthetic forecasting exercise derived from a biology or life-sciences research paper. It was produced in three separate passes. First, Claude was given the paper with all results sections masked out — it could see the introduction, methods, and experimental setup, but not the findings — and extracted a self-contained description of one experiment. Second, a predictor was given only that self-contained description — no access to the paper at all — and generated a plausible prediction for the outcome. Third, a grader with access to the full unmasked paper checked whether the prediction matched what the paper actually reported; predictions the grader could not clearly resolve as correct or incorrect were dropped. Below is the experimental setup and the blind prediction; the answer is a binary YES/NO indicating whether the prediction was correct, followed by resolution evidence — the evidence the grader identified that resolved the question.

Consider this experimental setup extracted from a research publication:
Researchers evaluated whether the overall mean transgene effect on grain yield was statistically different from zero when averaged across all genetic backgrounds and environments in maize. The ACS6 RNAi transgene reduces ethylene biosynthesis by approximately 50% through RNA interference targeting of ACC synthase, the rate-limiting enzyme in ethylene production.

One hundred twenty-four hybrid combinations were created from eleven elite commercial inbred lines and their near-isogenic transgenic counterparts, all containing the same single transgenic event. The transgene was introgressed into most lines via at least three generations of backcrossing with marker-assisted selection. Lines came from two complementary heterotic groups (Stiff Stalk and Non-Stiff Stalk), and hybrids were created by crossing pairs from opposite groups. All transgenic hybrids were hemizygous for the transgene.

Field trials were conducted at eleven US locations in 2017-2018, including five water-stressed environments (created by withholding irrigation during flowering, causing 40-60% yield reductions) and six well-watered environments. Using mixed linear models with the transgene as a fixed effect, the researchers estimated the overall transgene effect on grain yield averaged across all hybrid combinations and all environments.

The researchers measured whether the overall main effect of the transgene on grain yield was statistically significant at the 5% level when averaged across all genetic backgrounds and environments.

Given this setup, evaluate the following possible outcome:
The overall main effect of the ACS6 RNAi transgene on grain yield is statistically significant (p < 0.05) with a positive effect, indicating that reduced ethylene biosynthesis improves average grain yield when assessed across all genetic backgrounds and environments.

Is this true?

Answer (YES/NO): YES